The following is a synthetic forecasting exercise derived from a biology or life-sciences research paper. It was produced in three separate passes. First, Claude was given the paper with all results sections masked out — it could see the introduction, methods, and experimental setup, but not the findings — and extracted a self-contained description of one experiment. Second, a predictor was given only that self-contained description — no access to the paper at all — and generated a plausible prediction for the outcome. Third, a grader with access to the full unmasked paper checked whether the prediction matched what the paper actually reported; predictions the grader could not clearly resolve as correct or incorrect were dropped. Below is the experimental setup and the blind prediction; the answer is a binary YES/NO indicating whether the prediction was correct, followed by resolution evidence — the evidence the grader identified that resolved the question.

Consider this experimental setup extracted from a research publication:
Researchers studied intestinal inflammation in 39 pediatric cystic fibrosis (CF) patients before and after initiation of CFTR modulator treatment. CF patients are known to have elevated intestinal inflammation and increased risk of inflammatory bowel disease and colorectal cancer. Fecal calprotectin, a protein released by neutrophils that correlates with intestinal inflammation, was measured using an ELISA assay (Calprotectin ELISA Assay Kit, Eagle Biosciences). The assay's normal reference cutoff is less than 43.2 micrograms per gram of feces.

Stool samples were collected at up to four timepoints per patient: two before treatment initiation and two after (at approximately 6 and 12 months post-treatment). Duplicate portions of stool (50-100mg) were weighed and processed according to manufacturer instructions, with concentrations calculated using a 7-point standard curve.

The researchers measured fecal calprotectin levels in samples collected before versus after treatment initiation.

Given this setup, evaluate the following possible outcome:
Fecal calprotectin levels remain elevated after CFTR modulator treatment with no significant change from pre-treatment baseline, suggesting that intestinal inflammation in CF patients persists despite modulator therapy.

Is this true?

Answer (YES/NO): NO